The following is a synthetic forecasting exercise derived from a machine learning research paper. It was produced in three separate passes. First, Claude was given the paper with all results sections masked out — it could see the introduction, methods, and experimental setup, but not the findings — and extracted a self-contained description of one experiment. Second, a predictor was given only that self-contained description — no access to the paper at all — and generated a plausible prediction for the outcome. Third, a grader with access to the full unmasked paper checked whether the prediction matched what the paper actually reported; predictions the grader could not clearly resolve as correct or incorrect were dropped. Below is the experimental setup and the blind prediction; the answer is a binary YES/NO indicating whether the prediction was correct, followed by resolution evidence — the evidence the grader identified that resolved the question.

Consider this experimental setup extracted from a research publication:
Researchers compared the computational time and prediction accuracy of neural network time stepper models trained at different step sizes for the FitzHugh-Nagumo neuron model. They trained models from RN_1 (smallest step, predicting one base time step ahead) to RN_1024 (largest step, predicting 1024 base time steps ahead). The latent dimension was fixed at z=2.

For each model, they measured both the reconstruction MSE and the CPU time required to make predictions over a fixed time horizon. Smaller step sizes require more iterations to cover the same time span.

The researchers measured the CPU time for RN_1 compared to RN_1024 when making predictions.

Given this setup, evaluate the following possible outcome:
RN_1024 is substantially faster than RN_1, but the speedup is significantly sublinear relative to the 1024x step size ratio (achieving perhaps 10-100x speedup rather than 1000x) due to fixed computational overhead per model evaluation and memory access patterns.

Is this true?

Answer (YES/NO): NO